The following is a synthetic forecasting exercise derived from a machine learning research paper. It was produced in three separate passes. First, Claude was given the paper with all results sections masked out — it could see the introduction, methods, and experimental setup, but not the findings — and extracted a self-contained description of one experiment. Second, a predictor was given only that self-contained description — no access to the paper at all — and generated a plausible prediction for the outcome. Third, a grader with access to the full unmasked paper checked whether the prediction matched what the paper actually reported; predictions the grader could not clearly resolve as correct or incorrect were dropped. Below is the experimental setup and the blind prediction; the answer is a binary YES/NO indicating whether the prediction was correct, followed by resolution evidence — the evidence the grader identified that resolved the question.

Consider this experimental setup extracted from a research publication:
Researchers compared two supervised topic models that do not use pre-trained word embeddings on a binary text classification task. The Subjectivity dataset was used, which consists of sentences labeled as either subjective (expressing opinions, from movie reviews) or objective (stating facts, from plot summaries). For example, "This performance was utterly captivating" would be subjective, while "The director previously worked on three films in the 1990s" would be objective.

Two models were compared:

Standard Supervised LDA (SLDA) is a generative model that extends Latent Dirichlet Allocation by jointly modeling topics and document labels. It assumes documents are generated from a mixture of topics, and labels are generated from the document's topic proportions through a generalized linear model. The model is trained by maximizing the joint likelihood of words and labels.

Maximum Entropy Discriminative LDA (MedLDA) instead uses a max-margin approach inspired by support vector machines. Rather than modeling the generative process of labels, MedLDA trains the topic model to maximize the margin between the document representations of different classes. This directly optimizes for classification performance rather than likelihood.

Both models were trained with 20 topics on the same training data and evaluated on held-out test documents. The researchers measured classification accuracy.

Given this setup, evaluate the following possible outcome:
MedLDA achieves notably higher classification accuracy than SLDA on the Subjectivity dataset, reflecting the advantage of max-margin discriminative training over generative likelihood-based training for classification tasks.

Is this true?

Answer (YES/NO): YES